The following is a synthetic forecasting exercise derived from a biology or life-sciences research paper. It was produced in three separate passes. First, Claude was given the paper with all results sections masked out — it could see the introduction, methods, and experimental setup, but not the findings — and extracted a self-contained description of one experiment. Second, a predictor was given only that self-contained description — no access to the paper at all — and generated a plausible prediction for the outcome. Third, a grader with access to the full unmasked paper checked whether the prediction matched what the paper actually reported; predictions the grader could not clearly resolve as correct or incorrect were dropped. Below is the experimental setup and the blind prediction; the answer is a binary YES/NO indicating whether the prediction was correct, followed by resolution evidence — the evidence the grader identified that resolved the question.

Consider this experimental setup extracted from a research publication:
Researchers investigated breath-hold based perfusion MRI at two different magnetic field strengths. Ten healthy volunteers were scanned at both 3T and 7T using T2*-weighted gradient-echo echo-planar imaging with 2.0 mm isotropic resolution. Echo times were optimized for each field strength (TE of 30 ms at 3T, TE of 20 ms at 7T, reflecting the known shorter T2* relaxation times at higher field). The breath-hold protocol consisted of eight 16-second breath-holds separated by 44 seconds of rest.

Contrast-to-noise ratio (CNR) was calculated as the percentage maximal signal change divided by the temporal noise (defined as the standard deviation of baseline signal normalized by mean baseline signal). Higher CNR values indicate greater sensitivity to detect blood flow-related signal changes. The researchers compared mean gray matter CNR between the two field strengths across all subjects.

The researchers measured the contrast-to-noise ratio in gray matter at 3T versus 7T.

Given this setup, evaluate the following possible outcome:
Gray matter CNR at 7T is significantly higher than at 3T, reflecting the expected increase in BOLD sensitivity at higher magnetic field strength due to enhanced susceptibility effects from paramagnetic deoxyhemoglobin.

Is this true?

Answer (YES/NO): YES